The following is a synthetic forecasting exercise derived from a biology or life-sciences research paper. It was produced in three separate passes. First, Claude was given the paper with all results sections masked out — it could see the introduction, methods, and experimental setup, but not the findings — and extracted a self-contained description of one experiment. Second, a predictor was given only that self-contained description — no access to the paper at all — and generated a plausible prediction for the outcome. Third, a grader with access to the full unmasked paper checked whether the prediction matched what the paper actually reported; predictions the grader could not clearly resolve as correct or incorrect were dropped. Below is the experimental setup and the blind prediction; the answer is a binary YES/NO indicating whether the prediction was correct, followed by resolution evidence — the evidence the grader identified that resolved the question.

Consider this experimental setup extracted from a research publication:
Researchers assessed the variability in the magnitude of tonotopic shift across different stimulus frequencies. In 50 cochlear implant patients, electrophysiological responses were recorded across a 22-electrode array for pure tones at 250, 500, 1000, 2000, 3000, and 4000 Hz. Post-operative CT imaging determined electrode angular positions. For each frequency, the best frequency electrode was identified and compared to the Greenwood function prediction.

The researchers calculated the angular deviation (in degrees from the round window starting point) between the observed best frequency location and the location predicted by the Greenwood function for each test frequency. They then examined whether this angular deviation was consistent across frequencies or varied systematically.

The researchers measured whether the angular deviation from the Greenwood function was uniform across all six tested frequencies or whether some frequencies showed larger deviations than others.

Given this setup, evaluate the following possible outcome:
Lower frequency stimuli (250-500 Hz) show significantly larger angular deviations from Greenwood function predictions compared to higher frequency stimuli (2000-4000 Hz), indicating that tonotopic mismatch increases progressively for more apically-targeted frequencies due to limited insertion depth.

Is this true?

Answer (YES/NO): YES